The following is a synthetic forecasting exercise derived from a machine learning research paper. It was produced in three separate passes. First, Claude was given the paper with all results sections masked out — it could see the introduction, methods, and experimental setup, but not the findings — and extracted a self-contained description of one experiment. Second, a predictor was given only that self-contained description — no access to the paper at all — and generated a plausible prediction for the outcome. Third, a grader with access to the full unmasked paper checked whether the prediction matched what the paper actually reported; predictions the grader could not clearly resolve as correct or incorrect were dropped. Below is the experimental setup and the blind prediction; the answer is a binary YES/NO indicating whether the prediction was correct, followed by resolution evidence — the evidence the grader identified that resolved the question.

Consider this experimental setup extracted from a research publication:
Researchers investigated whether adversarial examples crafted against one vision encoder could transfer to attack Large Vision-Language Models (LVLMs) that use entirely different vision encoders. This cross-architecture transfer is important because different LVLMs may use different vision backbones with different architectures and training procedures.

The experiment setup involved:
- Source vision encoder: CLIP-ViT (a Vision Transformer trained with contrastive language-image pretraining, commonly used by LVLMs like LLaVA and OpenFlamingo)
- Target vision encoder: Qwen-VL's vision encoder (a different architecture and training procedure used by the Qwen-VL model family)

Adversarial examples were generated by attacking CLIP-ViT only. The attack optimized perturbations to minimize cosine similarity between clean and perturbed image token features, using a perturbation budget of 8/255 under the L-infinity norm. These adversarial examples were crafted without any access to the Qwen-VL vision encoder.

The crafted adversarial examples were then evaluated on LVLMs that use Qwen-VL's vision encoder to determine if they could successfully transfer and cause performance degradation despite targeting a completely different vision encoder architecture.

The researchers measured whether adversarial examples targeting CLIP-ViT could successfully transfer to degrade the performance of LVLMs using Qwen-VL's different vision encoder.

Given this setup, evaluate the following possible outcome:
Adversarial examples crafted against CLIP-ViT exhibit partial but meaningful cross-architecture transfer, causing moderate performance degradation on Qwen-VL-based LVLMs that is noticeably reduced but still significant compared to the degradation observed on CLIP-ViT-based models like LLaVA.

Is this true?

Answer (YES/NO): NO